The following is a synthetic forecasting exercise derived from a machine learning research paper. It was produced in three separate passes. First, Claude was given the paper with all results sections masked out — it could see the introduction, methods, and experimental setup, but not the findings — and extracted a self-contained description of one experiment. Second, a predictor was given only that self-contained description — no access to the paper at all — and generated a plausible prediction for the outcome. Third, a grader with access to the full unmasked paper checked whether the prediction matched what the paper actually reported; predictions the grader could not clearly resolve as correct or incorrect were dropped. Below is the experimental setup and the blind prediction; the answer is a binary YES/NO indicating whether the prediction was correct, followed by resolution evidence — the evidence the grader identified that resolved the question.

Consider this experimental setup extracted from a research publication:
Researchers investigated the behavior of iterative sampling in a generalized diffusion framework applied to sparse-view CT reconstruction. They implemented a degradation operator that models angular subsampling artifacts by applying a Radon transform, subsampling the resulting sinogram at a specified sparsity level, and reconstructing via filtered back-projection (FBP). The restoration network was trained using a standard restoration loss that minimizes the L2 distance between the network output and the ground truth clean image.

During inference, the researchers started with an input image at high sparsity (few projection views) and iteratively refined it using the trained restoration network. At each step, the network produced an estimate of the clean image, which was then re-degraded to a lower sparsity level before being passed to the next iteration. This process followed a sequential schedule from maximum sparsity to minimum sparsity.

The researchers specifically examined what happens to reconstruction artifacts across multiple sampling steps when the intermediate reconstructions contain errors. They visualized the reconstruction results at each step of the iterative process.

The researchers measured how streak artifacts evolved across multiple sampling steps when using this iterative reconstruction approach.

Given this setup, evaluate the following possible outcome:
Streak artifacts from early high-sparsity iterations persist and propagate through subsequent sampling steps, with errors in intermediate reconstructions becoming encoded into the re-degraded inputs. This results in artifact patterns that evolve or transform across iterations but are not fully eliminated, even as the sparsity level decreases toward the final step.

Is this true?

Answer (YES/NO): YES